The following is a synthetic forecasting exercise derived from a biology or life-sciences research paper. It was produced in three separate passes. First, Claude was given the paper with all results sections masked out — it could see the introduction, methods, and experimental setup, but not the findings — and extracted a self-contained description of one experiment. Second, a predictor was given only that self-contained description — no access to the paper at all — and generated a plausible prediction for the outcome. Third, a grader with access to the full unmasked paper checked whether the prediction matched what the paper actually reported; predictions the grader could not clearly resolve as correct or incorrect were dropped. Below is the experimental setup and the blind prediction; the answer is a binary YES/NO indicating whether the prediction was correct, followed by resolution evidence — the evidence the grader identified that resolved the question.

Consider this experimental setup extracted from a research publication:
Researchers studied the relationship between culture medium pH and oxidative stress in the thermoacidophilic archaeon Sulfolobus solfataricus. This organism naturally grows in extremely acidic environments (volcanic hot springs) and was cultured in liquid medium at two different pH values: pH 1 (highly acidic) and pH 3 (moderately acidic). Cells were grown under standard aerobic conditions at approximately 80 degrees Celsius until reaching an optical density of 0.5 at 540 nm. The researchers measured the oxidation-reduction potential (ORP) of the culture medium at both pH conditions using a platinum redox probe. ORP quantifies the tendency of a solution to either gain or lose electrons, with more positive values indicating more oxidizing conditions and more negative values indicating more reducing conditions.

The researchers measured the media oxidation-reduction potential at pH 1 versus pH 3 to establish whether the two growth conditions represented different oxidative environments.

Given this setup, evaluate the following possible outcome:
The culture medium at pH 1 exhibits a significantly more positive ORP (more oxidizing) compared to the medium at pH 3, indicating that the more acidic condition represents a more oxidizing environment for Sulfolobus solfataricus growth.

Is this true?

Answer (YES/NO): YES